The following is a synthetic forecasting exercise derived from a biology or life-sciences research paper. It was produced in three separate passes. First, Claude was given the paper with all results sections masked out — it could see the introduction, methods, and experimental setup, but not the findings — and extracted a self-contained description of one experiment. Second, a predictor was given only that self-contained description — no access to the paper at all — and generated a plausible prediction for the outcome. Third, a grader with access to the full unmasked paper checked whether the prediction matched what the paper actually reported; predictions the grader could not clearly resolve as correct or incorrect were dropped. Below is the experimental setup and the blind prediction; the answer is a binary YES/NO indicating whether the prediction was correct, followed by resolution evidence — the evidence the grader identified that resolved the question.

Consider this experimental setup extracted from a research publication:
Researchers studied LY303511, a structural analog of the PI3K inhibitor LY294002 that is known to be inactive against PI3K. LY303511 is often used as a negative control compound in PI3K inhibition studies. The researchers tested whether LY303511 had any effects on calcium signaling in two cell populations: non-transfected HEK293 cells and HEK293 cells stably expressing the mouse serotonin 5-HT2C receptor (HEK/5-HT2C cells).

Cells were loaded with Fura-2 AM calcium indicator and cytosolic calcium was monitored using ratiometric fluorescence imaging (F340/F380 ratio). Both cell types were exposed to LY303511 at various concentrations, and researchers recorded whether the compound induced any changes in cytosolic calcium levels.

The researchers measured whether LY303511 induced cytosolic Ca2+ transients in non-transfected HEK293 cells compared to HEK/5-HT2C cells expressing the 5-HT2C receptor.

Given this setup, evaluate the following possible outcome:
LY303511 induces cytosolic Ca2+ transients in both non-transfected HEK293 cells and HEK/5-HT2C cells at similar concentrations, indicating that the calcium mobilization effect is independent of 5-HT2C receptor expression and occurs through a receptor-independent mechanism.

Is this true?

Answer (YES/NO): NO